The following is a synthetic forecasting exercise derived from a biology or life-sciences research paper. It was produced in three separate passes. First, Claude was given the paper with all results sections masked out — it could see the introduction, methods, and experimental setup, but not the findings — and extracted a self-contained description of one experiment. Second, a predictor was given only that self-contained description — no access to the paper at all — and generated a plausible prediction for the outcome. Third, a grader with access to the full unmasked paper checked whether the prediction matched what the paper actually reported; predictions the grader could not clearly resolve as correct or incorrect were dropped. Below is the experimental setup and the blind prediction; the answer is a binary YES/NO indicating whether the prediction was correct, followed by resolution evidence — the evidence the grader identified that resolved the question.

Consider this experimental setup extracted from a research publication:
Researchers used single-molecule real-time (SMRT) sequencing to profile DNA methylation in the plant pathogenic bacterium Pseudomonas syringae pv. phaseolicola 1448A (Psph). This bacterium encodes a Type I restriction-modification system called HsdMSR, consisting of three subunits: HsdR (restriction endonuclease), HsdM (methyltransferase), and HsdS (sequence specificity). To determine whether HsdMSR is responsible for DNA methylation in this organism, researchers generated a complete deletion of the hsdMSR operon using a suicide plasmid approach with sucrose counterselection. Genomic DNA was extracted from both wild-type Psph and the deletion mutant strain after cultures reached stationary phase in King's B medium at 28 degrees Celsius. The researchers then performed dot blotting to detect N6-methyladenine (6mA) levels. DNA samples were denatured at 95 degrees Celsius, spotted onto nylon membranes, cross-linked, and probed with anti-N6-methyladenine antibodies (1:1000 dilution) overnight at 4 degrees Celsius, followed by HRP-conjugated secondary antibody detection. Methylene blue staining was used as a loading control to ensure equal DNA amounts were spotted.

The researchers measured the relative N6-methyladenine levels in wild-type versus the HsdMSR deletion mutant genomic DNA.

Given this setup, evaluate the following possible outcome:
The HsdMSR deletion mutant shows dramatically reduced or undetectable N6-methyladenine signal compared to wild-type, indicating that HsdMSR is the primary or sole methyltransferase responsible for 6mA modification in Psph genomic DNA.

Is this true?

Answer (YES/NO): NO